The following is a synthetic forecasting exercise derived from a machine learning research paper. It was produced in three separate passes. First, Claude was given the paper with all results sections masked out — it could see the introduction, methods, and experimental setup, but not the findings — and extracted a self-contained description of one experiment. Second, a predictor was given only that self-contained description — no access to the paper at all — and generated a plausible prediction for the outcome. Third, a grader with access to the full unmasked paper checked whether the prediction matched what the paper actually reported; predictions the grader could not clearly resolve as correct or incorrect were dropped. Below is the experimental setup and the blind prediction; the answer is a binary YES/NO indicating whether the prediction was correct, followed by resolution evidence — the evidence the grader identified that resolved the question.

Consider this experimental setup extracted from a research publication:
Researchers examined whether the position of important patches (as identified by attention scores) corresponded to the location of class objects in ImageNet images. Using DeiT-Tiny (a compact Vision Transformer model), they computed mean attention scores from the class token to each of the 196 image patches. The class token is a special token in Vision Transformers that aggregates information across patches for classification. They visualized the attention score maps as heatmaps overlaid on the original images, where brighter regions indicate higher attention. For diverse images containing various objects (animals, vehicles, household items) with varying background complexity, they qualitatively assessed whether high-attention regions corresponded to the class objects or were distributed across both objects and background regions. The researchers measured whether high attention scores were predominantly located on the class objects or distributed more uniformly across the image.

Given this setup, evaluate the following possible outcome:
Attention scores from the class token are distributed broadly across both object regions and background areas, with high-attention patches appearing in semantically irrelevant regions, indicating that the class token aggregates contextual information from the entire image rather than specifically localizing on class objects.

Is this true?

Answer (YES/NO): NO